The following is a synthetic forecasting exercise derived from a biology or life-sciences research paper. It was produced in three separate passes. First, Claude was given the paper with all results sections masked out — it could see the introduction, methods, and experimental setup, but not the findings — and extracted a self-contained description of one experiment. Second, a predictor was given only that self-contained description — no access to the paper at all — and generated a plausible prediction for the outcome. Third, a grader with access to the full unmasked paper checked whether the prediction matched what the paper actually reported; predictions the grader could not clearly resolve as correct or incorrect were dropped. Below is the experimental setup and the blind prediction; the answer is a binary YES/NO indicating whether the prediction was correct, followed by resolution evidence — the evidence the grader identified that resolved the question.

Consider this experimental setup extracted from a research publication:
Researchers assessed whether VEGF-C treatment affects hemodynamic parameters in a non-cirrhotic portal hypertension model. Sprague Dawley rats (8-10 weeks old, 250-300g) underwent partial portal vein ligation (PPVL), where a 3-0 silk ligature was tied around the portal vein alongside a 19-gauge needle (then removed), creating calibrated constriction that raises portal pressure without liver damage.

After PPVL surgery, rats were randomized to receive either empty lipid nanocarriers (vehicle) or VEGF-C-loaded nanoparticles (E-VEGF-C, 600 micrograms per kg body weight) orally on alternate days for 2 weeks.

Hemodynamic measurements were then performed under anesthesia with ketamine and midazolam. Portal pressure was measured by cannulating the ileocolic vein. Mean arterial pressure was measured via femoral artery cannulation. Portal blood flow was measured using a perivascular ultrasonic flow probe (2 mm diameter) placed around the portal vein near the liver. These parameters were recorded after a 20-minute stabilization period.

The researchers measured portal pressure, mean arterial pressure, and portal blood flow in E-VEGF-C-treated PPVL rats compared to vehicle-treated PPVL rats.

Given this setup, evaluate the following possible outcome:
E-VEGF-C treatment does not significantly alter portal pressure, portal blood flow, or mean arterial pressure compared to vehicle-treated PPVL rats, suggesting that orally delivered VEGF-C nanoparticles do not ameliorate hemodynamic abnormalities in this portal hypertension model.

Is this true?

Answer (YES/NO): NO